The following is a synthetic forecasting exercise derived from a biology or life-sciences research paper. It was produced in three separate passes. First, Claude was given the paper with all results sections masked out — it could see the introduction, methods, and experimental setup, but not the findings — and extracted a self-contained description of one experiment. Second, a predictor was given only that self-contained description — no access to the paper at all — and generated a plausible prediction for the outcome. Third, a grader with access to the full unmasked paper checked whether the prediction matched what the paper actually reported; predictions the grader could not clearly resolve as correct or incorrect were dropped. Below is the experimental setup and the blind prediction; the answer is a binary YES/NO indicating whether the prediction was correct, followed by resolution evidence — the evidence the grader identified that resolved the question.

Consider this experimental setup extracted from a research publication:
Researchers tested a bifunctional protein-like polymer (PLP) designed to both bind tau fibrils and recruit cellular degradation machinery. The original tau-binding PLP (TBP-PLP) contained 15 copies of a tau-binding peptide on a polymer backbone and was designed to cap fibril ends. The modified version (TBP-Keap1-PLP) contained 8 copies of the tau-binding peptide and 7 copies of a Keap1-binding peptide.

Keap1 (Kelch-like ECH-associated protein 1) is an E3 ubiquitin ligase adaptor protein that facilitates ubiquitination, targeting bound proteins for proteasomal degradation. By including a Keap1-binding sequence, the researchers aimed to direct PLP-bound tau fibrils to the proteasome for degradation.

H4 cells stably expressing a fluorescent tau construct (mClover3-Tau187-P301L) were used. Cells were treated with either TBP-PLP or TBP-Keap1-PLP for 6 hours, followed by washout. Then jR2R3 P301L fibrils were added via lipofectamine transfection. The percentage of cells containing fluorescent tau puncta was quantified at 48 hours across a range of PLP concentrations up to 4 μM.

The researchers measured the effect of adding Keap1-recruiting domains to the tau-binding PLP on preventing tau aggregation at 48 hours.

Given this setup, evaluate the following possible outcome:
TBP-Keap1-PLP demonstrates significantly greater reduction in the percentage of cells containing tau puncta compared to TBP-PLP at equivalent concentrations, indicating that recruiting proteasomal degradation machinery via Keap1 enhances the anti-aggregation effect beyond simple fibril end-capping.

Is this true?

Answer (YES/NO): YES